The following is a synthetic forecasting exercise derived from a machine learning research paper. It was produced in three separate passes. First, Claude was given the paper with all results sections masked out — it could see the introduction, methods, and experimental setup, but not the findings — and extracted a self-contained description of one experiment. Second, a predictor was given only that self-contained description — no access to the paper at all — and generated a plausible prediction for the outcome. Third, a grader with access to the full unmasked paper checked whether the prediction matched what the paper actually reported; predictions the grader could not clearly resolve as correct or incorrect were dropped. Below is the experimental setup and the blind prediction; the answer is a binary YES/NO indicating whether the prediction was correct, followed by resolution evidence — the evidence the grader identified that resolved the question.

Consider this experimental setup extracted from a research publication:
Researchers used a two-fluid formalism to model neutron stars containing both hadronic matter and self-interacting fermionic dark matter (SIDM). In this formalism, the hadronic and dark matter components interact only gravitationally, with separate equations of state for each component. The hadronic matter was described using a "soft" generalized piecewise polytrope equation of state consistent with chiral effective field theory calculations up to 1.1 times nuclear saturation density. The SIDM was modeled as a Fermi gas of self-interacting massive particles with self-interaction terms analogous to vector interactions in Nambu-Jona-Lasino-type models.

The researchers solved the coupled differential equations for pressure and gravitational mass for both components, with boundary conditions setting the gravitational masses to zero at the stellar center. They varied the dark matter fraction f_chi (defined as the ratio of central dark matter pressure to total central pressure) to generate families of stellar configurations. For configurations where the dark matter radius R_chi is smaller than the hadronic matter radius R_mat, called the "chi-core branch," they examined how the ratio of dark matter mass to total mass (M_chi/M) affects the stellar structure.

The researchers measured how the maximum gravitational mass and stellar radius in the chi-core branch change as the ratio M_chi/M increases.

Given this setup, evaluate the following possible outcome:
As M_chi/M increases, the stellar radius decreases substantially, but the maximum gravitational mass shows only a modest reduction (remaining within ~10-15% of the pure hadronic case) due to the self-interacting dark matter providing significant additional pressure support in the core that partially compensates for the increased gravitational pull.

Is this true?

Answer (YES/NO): NO